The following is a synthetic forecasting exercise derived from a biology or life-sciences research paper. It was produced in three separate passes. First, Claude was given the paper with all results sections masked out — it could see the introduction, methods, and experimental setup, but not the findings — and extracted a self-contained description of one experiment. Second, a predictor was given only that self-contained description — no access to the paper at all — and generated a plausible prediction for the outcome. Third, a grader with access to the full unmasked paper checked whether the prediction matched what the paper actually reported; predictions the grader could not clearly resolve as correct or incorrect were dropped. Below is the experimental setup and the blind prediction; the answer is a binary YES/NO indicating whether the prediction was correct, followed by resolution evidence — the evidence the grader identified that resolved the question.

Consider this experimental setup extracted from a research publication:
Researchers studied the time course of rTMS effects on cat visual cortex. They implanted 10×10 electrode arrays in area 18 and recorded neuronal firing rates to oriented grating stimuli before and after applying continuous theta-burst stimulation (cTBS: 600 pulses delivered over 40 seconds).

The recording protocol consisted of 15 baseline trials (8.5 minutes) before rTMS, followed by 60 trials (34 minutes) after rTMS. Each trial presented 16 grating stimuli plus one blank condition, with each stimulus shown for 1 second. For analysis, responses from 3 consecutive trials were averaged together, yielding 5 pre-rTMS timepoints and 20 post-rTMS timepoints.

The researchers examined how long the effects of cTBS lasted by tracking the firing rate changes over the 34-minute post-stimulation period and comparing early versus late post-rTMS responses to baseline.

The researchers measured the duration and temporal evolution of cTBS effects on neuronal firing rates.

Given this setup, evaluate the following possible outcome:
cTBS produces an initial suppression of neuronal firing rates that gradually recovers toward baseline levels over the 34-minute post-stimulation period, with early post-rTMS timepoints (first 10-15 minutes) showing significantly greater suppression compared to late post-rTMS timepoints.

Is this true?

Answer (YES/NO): NO